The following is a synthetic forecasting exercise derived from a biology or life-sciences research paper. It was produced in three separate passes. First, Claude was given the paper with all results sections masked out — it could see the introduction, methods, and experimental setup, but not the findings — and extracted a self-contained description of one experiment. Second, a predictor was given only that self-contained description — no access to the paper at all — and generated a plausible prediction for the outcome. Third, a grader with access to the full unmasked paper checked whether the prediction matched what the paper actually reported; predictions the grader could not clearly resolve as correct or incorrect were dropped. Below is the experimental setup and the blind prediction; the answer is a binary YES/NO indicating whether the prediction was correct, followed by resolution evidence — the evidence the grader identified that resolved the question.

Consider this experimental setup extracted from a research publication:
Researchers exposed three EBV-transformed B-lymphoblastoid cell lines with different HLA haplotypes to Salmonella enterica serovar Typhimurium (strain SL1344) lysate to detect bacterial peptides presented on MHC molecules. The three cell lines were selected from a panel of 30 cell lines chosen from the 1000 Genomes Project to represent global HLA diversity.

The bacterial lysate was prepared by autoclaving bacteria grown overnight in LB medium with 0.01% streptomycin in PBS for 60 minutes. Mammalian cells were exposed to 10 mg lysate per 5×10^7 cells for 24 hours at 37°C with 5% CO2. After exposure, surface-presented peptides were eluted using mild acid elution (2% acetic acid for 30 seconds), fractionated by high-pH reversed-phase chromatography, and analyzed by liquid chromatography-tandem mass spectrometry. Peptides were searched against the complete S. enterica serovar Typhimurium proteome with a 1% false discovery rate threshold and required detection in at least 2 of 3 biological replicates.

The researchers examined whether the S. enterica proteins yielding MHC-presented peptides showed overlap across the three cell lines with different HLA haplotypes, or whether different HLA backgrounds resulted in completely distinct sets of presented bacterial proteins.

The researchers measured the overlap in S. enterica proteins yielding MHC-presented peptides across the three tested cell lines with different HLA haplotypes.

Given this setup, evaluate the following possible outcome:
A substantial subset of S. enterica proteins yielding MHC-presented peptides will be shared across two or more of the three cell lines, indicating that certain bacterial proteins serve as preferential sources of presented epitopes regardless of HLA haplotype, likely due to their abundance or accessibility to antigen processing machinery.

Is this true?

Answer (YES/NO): NO